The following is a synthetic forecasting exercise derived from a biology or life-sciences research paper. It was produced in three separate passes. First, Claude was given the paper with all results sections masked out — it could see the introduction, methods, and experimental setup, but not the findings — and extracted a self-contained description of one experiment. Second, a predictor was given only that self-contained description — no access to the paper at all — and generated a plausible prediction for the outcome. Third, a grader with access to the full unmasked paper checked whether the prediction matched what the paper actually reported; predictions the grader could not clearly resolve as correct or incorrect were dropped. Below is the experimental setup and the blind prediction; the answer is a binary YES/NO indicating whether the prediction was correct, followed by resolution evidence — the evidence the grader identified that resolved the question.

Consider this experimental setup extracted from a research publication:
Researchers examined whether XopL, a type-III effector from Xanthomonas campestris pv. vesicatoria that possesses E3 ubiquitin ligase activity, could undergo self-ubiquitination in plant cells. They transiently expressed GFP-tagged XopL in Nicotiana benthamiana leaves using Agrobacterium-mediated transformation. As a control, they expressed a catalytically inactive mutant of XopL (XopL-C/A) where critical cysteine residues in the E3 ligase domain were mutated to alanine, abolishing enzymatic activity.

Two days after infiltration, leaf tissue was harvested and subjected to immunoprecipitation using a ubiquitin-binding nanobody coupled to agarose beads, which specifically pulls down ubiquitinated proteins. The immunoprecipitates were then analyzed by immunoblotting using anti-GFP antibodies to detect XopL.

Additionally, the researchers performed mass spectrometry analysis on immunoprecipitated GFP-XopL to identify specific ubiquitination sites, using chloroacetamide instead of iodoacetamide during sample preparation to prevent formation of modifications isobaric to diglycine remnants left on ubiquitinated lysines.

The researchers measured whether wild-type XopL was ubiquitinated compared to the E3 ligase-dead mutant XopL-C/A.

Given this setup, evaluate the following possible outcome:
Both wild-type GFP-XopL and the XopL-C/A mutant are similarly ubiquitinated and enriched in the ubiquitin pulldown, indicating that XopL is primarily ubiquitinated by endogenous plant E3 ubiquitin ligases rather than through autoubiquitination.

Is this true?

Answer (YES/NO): NO